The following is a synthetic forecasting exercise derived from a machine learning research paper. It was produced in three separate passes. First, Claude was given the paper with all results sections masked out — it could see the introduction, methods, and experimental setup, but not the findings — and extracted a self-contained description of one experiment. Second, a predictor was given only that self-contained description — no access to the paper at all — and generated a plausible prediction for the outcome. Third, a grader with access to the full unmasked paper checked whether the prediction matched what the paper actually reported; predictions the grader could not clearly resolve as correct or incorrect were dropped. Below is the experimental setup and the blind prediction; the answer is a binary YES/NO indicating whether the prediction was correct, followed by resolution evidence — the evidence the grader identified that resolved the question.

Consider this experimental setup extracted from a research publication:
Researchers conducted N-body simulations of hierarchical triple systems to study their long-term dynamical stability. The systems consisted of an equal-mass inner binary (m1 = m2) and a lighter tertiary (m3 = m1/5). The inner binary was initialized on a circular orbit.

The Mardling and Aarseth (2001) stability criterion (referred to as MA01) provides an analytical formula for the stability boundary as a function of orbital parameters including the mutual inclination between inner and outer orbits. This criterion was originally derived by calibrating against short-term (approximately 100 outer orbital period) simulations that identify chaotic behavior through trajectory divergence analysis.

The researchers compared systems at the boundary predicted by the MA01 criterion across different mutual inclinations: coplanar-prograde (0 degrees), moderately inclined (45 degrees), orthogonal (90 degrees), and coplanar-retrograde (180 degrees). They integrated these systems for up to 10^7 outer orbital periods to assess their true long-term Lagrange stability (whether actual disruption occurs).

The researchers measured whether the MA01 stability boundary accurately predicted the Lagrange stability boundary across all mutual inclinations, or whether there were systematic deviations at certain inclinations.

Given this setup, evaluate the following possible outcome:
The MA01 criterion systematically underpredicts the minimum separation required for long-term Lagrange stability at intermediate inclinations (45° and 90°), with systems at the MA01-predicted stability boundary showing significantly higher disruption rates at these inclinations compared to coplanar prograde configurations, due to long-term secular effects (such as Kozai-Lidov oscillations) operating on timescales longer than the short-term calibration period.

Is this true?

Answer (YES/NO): NO